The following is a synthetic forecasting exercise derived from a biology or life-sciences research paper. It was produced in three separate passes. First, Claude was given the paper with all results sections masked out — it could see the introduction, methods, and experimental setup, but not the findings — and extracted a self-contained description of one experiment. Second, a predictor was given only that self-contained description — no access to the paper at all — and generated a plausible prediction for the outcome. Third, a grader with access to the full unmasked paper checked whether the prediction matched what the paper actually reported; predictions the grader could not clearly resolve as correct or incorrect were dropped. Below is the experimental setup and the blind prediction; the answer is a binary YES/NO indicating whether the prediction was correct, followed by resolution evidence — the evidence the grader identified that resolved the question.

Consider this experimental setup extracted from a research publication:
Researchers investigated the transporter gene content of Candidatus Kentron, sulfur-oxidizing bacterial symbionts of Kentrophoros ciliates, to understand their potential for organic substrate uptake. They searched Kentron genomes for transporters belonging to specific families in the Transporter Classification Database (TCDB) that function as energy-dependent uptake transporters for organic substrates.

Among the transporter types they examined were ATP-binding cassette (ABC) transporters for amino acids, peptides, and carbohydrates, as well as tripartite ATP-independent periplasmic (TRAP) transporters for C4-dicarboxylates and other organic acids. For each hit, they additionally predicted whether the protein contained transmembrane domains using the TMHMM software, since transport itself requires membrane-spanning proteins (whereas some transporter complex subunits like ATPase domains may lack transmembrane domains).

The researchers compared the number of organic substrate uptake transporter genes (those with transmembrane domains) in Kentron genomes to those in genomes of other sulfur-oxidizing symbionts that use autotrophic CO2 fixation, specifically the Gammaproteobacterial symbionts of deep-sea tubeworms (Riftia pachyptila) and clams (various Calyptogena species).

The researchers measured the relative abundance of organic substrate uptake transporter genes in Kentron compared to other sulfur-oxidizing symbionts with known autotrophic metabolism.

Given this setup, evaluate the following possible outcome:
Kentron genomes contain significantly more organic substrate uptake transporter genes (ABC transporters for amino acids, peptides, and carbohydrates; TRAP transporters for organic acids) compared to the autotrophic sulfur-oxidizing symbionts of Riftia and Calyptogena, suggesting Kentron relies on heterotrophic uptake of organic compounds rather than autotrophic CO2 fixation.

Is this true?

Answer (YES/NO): NO